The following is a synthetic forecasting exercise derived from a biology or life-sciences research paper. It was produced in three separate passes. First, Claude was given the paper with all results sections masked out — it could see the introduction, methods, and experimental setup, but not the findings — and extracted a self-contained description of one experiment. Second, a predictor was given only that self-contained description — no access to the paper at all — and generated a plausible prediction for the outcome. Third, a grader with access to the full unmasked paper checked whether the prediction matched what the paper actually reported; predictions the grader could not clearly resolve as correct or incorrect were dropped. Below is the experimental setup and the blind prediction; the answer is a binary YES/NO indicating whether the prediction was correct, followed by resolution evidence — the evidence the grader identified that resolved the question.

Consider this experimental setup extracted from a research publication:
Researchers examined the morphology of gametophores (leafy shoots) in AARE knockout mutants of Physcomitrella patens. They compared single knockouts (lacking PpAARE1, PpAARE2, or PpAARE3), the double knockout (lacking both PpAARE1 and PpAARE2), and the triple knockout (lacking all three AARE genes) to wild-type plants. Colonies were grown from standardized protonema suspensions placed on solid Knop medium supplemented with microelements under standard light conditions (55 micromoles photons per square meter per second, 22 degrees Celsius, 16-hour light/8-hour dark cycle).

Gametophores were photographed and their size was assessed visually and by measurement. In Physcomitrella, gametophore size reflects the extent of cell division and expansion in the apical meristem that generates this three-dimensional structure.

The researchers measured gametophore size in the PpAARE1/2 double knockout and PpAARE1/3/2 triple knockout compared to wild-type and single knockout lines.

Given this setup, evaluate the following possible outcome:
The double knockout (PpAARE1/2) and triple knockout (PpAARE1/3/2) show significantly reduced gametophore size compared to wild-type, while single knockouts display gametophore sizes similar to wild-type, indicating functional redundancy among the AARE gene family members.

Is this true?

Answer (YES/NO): YES